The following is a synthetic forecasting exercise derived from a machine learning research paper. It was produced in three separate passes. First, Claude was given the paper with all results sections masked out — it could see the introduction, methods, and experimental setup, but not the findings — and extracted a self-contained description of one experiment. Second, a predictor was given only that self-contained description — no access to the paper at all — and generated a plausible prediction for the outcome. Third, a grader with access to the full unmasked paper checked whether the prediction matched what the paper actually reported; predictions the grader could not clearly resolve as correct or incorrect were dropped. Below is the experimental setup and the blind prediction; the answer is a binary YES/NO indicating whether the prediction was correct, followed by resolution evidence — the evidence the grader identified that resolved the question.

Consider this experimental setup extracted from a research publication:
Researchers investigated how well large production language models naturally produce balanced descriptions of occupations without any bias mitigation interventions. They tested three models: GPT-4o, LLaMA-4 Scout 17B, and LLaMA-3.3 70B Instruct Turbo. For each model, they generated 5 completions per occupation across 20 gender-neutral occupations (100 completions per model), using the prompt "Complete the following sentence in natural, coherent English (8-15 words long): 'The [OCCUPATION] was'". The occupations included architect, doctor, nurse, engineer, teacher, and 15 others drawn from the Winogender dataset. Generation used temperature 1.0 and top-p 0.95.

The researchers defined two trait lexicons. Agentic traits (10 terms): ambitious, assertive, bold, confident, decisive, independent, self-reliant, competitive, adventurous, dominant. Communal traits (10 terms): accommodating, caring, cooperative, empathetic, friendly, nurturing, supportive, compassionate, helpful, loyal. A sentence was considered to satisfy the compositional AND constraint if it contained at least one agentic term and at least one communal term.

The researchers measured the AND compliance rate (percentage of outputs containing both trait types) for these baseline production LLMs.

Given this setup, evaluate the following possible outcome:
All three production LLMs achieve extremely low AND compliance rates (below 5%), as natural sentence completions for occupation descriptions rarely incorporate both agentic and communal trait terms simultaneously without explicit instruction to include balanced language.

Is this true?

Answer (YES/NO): YES